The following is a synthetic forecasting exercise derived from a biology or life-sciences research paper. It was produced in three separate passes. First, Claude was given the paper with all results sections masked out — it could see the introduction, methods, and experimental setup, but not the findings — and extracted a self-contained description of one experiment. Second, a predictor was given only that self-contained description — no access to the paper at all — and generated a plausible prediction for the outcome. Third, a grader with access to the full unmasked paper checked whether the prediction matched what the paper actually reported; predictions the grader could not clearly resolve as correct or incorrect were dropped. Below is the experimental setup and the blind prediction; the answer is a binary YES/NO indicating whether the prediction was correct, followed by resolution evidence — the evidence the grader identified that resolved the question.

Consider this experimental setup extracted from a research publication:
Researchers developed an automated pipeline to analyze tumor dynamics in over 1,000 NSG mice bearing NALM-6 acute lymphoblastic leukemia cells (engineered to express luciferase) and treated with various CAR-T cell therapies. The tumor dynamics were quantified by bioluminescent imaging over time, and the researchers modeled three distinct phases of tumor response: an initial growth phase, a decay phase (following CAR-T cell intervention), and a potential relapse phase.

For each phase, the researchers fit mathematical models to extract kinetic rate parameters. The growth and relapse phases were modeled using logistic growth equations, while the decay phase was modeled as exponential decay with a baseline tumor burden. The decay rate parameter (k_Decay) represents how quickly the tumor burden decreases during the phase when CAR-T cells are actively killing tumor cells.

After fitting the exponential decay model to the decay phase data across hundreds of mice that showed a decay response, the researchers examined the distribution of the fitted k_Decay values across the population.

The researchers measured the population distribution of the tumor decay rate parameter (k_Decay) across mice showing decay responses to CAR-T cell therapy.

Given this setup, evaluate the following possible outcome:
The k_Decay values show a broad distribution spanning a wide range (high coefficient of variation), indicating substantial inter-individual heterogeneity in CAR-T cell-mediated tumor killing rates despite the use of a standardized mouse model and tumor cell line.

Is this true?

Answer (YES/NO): NO